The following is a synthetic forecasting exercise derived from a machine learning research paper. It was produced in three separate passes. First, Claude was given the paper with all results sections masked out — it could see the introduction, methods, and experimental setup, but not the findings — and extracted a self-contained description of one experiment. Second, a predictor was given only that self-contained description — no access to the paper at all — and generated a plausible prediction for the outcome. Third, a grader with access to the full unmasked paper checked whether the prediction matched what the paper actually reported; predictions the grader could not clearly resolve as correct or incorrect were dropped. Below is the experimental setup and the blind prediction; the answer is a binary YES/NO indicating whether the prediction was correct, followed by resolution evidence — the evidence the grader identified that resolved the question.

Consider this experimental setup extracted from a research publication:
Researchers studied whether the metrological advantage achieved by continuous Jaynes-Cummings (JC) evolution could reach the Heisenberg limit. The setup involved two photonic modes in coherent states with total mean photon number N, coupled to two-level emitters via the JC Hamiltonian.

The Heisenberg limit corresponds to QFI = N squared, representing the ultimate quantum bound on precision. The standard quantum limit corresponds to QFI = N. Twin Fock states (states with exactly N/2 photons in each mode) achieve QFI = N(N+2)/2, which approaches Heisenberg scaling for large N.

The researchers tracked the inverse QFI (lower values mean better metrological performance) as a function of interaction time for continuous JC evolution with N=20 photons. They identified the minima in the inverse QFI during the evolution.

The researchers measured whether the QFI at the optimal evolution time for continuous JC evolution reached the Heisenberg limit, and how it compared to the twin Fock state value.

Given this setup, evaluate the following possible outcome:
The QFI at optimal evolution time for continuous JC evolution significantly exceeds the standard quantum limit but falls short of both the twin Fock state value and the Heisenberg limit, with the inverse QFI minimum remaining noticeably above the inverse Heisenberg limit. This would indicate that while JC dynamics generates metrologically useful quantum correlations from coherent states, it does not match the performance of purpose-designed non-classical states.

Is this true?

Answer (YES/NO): NO